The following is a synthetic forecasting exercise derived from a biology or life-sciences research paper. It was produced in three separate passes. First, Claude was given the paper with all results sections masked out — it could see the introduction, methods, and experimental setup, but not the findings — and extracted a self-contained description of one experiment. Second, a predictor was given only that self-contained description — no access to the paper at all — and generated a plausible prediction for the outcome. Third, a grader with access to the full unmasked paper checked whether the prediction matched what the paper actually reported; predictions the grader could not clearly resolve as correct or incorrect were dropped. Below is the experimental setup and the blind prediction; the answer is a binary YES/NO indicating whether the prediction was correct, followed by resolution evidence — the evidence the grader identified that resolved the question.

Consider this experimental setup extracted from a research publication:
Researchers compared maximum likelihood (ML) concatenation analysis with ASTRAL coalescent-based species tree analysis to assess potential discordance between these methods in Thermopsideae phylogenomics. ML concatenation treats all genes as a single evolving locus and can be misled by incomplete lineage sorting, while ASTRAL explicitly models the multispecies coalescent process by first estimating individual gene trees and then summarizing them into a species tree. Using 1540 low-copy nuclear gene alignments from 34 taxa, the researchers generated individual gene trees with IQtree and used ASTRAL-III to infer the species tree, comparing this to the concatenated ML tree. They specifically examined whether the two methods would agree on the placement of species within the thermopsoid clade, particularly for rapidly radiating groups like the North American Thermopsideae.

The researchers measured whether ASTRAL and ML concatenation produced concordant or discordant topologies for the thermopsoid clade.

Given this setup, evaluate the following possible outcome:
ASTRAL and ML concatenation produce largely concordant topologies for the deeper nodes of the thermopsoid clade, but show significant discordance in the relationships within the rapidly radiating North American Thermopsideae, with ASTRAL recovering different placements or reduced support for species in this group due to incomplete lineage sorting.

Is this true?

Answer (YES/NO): NO